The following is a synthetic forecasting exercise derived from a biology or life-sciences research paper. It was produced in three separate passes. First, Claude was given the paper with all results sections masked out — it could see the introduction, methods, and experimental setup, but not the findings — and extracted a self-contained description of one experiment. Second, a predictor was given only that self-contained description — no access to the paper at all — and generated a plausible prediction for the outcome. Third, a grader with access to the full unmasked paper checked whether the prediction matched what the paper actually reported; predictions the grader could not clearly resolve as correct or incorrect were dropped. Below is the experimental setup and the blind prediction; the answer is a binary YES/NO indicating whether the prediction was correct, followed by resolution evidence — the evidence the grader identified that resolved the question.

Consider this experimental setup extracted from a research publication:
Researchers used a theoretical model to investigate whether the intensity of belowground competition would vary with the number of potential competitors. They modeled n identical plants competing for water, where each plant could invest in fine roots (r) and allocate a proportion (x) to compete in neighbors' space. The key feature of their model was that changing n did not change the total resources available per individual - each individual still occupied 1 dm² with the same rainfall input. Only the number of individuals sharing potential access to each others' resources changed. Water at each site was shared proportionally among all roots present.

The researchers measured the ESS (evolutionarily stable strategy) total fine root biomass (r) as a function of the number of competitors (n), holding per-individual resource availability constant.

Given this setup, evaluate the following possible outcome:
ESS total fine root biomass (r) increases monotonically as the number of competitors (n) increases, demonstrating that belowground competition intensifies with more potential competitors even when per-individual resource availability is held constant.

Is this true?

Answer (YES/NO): NO